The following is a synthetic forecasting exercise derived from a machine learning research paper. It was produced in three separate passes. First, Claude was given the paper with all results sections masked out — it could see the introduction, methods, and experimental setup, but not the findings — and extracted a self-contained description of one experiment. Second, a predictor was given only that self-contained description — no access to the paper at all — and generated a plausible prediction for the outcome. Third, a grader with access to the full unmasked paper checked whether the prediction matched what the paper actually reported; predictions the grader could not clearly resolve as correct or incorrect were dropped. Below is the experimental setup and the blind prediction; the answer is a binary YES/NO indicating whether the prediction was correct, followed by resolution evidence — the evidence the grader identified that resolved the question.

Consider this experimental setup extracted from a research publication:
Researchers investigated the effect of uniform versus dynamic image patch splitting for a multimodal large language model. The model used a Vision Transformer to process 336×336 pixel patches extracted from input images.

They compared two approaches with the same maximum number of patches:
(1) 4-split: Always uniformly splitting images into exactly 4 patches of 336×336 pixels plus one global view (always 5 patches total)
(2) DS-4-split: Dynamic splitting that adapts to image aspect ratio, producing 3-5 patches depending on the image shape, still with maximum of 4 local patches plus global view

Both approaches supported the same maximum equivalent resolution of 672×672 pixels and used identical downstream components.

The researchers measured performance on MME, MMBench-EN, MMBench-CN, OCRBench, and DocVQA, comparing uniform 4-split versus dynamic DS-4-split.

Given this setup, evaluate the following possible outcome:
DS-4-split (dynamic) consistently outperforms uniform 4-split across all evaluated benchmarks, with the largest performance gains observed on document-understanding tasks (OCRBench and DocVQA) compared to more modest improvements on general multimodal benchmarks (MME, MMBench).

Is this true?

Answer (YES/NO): NO